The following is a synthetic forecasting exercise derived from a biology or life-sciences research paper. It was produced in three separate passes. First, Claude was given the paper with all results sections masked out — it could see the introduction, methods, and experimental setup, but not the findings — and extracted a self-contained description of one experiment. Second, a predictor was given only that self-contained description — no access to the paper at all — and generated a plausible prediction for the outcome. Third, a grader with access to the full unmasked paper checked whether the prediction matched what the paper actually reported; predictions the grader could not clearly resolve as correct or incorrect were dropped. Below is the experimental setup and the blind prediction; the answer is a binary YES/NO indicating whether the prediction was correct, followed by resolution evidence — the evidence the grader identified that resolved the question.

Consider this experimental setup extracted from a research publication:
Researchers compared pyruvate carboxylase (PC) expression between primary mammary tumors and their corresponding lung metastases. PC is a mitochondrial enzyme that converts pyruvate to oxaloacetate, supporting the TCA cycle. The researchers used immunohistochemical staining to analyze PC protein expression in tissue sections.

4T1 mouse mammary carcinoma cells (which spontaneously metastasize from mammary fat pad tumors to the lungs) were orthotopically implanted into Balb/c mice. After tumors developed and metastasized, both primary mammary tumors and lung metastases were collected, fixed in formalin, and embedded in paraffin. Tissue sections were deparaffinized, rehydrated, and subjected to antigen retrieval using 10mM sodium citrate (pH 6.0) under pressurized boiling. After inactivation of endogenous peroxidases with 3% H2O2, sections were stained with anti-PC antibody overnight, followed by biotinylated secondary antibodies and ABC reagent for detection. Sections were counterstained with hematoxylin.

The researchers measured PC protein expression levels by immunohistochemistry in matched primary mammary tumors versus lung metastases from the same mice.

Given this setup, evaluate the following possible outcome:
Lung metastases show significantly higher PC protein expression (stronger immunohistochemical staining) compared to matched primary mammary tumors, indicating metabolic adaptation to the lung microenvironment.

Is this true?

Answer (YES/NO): YES